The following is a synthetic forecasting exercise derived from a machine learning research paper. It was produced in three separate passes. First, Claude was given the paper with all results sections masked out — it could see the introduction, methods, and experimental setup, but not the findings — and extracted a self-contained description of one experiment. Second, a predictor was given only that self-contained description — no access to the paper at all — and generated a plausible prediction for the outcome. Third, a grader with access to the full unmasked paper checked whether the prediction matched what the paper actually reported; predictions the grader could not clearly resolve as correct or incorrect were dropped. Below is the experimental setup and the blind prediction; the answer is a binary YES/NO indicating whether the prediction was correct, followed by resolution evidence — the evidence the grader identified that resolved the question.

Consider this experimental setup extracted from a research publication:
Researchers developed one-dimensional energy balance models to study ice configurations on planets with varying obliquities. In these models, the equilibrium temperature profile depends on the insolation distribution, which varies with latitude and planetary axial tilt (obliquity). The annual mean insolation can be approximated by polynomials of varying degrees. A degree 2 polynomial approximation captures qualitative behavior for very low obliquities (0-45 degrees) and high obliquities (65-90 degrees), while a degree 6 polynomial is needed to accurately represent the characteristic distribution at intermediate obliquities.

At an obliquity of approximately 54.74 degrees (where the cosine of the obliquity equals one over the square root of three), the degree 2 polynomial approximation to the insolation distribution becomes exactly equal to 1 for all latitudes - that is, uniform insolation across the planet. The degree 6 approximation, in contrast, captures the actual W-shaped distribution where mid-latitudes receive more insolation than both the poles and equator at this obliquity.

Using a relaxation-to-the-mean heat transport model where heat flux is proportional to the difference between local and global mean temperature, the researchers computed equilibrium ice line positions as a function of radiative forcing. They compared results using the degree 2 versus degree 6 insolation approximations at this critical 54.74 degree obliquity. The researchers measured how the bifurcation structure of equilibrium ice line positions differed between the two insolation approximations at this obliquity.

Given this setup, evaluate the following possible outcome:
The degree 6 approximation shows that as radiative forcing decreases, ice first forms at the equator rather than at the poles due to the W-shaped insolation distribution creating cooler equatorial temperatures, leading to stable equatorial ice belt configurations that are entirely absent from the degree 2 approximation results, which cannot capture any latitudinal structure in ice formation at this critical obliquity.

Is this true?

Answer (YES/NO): NO